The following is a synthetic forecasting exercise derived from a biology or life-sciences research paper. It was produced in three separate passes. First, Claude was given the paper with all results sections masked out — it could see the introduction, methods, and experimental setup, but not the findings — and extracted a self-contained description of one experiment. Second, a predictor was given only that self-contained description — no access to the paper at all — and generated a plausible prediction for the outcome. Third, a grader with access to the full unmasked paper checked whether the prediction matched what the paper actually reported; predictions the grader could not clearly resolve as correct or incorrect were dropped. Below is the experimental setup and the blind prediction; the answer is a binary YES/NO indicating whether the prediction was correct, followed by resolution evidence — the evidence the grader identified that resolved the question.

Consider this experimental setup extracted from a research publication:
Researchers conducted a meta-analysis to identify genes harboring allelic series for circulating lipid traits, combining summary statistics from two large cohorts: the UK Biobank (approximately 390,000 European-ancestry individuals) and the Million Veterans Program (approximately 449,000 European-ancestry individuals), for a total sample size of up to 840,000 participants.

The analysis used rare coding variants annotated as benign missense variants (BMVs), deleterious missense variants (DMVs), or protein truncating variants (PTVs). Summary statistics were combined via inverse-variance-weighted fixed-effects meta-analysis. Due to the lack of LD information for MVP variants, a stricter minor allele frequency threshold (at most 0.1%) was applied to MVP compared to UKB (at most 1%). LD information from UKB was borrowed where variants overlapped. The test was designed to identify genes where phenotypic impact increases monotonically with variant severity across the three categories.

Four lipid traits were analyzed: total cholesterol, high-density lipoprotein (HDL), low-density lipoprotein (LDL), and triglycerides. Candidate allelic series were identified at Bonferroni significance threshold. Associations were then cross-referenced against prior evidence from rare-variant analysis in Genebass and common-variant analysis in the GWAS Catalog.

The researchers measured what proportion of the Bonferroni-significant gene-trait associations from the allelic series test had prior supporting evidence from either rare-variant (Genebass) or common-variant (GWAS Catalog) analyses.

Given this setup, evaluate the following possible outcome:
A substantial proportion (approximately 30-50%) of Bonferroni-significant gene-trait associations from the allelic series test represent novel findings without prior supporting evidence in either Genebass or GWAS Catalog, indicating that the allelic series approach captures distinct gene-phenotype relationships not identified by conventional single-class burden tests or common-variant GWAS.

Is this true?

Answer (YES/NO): NO